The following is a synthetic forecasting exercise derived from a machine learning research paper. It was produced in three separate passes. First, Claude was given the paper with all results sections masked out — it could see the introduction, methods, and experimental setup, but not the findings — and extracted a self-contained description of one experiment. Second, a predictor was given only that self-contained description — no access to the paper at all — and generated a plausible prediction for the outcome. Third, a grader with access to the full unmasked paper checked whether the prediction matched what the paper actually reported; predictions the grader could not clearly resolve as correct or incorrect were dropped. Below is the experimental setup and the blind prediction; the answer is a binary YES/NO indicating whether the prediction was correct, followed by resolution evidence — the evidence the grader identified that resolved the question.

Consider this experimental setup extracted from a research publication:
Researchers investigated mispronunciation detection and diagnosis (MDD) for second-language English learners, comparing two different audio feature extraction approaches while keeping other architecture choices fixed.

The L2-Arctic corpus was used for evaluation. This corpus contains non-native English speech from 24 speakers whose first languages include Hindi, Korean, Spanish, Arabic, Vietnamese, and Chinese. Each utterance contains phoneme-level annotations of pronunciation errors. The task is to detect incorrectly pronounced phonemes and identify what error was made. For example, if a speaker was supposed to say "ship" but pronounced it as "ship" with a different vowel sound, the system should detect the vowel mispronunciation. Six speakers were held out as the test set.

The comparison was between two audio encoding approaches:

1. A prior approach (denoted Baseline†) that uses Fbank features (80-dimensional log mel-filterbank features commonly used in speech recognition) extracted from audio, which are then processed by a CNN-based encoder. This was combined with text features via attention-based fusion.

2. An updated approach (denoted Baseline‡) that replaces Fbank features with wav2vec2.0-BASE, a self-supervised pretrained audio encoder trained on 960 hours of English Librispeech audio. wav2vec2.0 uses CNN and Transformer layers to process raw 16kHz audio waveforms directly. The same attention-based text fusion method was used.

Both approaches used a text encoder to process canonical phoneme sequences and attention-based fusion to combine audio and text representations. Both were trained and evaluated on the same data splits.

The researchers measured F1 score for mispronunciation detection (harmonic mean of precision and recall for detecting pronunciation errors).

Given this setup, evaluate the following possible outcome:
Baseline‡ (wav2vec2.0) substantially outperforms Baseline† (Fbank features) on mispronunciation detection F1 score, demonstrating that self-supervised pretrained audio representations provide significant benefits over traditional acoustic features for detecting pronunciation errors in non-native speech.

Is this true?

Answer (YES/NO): NO